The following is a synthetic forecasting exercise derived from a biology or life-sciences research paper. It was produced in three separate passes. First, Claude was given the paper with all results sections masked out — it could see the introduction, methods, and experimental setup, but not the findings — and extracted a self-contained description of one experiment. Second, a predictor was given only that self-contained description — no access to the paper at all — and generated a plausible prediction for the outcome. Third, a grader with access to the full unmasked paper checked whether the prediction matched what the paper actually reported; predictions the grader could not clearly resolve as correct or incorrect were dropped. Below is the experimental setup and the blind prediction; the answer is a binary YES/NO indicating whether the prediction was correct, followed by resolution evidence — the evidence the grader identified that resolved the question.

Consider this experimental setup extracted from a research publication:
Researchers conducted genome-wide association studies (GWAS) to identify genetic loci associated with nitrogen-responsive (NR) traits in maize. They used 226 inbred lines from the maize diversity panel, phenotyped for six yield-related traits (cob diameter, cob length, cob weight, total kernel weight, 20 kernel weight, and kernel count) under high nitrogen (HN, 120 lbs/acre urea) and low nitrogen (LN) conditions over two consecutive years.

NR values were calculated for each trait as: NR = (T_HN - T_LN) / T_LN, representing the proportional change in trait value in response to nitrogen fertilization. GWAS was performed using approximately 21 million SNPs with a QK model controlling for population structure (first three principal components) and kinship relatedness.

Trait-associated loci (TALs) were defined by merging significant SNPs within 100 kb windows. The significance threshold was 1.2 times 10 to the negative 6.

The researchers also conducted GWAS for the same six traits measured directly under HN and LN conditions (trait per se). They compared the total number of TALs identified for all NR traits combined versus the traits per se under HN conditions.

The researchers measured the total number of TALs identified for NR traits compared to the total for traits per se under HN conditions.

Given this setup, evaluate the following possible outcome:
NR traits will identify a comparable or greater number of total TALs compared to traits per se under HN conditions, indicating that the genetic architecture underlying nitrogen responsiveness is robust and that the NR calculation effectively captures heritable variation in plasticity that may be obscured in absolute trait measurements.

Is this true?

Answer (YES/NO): NO